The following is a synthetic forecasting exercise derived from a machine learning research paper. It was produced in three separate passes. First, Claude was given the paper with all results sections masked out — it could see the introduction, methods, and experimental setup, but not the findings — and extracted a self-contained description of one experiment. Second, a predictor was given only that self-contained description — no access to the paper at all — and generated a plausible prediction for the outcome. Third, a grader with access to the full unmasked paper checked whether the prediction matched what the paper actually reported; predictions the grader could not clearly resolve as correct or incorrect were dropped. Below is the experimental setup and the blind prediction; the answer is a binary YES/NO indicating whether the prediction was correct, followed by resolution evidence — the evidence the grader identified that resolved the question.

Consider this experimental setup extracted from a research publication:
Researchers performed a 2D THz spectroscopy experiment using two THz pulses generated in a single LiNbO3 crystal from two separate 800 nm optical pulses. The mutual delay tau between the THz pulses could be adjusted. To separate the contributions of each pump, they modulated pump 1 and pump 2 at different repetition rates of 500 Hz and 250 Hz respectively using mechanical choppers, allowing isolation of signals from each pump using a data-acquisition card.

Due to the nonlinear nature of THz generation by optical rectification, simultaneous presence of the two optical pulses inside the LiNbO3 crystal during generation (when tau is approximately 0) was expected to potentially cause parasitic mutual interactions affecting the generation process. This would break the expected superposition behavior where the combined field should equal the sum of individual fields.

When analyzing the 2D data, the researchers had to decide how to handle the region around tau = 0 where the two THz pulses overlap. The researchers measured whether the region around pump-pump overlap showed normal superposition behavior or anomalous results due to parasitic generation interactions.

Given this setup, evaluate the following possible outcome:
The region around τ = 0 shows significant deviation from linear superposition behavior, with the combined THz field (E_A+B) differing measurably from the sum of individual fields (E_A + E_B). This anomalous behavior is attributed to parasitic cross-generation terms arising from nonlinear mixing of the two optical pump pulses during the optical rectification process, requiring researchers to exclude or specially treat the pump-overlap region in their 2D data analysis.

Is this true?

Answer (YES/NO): YES